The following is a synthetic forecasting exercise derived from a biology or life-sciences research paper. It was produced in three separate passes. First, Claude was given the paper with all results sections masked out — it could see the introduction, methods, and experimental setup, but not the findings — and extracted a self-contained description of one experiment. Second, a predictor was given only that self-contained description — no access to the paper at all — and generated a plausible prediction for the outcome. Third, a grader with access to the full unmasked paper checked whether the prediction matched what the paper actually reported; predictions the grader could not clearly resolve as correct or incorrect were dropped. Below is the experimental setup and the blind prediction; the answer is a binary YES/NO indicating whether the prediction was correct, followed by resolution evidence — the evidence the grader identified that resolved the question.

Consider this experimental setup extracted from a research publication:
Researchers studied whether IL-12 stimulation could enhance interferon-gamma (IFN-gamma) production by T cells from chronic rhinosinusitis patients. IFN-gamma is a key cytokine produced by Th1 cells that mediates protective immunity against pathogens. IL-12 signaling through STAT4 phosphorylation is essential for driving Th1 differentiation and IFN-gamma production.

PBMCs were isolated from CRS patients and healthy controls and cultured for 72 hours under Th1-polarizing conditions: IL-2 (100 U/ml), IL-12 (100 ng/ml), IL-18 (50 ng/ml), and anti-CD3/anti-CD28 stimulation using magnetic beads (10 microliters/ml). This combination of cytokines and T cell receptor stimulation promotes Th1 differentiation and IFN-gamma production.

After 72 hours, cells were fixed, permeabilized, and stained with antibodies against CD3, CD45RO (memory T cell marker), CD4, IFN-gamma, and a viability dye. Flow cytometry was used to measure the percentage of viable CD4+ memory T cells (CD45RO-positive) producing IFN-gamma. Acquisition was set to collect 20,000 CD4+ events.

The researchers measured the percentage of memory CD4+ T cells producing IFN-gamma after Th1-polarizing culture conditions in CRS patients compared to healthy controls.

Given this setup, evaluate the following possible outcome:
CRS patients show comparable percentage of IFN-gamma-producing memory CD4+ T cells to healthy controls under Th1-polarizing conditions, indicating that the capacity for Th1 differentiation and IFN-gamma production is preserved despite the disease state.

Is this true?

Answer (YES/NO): NO